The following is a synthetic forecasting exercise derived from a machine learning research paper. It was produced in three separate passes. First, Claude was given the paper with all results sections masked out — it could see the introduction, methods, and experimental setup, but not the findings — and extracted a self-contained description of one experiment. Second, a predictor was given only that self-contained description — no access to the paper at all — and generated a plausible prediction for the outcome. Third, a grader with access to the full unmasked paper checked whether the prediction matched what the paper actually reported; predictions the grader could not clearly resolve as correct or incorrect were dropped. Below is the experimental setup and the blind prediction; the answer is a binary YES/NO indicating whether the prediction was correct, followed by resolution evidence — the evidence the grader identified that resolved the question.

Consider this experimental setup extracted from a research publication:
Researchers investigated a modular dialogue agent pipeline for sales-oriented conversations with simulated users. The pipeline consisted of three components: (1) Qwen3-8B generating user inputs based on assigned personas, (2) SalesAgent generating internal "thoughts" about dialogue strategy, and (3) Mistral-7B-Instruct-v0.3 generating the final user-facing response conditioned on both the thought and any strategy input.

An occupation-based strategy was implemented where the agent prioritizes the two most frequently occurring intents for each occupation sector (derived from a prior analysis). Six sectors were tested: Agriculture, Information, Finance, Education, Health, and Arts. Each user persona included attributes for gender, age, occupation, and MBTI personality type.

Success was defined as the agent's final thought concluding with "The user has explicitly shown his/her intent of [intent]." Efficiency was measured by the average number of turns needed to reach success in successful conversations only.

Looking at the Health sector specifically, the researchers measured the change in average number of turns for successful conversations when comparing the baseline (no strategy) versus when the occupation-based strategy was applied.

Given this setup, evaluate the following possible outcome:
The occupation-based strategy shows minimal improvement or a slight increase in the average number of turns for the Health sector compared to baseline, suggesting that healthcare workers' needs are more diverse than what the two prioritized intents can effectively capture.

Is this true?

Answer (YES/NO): NO